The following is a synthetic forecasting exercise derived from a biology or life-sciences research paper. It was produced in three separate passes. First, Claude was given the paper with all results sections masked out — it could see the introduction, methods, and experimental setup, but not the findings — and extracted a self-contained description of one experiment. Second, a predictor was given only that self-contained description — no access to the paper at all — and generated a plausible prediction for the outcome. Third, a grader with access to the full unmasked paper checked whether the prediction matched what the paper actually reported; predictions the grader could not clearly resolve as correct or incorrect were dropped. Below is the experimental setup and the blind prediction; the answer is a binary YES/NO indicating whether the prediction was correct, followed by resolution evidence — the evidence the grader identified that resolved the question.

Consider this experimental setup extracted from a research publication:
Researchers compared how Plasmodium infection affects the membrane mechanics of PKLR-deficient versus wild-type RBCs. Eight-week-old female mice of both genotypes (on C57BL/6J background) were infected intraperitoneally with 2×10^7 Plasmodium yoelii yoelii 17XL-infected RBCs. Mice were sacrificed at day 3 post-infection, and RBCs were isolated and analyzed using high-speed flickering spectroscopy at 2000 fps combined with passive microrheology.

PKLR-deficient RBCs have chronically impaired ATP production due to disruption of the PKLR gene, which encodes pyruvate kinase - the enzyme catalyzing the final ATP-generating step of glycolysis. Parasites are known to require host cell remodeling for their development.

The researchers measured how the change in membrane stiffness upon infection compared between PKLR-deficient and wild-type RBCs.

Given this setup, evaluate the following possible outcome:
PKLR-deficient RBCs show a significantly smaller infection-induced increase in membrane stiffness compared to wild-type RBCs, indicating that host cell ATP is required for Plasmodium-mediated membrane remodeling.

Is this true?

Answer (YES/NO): NO